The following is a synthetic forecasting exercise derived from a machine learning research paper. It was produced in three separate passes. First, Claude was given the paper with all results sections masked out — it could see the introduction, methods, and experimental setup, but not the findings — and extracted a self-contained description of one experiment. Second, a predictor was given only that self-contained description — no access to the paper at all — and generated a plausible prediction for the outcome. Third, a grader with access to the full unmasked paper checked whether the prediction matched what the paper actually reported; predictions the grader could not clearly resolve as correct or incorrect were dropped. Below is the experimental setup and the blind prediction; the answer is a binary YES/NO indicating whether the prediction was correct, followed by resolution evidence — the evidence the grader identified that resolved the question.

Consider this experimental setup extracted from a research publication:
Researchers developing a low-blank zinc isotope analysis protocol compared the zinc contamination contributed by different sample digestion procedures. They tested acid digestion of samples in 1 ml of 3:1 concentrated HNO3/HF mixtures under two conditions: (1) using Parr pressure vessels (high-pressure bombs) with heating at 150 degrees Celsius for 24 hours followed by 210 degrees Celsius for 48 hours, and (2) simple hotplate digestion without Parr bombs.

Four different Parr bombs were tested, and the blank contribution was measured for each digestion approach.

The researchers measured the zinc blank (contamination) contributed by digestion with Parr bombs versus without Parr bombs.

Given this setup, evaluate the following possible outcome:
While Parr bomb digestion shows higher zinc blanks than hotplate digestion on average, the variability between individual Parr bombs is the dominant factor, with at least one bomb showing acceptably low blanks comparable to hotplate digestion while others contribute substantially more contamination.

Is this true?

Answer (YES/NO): NO